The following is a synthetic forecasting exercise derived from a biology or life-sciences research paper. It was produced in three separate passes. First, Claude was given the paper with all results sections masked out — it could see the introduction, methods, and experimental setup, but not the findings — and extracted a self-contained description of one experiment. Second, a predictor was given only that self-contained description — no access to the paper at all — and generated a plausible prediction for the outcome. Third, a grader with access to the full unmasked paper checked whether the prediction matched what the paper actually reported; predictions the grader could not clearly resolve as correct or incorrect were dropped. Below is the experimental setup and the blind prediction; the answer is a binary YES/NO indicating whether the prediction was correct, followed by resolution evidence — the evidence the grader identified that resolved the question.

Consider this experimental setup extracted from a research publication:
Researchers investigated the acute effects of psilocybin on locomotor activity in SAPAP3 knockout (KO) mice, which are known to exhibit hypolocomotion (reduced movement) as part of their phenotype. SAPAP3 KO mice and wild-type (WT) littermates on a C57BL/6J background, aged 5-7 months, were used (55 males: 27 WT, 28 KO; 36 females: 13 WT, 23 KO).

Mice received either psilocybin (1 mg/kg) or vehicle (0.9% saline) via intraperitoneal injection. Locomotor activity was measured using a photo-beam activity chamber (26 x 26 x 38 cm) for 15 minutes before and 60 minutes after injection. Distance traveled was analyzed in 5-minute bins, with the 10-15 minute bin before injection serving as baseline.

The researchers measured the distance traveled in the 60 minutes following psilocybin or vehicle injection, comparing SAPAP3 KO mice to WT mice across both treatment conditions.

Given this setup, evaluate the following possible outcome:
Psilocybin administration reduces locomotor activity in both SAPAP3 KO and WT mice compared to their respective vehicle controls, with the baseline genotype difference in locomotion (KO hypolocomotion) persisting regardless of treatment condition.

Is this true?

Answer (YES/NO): NO